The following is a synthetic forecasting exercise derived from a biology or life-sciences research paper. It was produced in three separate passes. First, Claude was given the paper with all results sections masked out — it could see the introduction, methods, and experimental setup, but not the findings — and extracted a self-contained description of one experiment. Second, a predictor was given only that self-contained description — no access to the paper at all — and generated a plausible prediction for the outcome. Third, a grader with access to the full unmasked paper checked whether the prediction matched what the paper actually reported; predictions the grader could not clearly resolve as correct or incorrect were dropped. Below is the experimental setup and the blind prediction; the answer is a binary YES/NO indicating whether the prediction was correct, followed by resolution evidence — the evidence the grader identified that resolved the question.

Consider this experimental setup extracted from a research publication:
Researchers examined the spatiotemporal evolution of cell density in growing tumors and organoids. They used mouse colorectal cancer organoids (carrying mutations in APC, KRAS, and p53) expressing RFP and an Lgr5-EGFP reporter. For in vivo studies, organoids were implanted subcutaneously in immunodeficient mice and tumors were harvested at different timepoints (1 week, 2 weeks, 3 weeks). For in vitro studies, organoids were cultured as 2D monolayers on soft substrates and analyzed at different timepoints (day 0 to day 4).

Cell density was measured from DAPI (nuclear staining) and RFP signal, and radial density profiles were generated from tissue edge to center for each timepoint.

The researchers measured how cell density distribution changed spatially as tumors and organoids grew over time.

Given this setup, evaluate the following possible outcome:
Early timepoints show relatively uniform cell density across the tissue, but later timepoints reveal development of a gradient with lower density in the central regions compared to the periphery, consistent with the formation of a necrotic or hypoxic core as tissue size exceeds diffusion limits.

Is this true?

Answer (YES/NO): NO